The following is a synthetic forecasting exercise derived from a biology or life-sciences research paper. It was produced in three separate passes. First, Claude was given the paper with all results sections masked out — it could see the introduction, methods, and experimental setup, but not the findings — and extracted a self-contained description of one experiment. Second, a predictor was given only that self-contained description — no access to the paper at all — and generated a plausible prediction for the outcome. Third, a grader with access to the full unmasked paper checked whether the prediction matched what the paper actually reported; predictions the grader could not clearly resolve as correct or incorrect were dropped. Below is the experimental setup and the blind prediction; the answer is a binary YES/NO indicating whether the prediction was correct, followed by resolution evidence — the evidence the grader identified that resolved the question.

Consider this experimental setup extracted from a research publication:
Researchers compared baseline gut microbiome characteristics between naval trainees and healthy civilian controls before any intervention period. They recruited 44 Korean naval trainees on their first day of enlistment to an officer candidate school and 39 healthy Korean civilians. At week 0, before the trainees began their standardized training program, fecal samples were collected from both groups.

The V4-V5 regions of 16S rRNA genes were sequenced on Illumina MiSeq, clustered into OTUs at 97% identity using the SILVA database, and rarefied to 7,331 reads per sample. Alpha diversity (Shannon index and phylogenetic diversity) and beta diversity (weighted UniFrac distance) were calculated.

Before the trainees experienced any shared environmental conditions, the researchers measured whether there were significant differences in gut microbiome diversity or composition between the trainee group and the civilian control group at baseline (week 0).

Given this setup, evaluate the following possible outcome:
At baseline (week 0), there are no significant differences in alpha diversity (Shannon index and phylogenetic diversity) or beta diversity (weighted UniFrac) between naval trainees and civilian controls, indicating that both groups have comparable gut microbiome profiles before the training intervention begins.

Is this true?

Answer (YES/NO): NO